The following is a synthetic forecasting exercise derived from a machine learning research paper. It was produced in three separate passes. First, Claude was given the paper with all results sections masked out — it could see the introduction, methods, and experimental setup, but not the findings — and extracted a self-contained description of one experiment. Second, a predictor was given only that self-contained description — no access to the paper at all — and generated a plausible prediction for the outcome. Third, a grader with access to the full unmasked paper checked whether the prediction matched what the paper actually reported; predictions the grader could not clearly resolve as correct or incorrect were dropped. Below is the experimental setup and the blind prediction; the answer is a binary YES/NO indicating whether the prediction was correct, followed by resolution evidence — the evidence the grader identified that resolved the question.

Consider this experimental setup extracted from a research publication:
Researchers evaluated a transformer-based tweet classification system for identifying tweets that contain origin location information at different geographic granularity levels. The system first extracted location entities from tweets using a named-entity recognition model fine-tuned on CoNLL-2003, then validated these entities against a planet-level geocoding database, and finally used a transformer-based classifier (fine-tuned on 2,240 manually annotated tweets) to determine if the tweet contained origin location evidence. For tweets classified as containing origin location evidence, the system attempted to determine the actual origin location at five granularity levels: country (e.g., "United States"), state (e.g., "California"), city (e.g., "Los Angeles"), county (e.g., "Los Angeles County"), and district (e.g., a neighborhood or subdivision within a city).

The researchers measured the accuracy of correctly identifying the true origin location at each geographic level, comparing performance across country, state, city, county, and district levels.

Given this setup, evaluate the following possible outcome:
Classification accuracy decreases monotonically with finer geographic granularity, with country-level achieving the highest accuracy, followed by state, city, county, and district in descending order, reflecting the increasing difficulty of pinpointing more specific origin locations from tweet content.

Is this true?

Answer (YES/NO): NO